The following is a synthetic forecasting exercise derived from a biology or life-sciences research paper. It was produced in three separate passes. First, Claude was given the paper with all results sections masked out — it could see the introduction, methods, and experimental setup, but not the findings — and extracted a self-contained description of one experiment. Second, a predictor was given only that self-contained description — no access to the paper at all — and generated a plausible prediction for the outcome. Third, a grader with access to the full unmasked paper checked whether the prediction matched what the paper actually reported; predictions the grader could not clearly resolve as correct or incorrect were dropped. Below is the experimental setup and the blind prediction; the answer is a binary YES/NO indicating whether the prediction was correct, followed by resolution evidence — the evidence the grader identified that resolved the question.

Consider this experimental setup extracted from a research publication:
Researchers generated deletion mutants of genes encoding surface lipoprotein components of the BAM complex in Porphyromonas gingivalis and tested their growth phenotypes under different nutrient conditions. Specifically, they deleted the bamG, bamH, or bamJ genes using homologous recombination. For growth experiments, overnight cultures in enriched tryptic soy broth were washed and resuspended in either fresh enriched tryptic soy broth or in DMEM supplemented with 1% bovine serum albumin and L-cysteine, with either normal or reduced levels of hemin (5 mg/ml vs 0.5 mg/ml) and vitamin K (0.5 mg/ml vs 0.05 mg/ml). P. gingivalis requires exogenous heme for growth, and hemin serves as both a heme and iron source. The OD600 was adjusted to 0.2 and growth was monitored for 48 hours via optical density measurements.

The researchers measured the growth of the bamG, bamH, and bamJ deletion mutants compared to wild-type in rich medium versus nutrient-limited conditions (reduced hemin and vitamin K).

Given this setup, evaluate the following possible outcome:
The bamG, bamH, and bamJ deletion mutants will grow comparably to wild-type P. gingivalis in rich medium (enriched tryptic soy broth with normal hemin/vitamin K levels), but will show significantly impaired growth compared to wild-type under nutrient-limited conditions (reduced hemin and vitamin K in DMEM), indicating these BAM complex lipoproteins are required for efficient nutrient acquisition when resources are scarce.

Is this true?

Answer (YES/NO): NO